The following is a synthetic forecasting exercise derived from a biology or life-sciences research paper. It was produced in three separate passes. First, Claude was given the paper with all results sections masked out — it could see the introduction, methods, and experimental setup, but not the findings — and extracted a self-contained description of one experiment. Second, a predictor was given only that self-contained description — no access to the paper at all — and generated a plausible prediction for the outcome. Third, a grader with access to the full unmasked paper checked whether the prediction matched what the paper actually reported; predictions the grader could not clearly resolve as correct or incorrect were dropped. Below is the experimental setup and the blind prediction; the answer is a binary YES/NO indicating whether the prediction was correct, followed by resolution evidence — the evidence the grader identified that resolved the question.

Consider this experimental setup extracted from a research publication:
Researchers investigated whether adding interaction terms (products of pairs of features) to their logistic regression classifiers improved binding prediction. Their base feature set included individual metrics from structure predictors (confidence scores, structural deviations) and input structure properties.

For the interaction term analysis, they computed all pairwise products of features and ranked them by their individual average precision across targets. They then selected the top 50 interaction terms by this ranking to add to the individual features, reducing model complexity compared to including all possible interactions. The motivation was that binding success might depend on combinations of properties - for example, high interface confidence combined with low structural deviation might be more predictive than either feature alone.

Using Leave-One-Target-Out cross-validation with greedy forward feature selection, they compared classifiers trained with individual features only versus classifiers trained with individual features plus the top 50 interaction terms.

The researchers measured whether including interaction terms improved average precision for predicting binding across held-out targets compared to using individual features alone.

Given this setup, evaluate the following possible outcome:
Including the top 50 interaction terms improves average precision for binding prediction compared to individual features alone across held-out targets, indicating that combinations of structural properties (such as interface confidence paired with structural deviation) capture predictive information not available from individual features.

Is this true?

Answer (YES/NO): NO